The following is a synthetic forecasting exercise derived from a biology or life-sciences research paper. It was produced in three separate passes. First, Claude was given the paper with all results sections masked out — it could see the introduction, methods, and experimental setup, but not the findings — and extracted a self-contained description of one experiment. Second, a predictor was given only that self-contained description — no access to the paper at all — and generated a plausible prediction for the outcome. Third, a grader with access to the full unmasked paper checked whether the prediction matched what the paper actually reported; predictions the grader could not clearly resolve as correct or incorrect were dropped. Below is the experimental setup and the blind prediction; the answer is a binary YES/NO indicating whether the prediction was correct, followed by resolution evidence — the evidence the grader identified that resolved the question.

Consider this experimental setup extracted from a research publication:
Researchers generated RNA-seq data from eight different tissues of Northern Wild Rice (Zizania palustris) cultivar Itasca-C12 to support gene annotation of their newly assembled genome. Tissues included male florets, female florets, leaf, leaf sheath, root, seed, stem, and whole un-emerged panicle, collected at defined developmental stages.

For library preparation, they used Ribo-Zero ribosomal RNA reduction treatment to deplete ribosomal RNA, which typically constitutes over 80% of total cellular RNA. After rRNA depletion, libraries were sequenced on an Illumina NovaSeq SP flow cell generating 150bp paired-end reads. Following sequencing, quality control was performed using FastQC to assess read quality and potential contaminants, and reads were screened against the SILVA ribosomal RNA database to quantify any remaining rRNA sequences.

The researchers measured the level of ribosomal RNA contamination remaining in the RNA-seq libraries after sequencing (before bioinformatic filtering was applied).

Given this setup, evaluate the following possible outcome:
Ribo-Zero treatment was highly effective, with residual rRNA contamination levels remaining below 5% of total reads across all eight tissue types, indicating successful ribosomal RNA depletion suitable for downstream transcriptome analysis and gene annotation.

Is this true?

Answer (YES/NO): NO